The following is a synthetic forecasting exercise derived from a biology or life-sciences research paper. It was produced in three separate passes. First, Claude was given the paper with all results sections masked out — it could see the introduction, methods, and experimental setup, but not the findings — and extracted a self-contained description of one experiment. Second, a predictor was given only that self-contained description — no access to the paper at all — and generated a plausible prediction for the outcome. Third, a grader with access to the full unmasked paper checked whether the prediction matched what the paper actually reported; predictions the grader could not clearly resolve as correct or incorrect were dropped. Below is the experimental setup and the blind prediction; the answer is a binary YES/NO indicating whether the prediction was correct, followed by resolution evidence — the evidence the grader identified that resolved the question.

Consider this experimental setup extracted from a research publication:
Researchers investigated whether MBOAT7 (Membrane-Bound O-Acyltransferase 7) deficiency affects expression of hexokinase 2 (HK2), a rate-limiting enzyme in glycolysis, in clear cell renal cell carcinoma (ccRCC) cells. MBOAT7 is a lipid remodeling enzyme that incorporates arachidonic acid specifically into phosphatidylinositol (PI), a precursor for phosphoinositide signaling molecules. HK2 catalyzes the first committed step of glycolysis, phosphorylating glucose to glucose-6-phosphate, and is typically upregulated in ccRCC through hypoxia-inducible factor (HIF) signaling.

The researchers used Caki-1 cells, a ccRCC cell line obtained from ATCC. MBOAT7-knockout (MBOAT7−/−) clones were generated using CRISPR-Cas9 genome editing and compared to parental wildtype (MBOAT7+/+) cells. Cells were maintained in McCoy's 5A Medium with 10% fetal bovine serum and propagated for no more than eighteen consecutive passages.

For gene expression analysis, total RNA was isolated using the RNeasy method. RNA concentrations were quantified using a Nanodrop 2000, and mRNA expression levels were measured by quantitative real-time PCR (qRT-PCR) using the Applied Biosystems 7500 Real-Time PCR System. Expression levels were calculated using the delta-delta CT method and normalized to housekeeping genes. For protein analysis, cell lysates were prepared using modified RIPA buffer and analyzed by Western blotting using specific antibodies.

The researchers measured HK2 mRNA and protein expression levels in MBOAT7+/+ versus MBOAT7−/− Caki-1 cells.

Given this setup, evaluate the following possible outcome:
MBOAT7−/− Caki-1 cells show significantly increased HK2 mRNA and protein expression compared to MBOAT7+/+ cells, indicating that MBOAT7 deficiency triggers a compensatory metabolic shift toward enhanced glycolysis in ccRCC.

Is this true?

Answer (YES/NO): NO